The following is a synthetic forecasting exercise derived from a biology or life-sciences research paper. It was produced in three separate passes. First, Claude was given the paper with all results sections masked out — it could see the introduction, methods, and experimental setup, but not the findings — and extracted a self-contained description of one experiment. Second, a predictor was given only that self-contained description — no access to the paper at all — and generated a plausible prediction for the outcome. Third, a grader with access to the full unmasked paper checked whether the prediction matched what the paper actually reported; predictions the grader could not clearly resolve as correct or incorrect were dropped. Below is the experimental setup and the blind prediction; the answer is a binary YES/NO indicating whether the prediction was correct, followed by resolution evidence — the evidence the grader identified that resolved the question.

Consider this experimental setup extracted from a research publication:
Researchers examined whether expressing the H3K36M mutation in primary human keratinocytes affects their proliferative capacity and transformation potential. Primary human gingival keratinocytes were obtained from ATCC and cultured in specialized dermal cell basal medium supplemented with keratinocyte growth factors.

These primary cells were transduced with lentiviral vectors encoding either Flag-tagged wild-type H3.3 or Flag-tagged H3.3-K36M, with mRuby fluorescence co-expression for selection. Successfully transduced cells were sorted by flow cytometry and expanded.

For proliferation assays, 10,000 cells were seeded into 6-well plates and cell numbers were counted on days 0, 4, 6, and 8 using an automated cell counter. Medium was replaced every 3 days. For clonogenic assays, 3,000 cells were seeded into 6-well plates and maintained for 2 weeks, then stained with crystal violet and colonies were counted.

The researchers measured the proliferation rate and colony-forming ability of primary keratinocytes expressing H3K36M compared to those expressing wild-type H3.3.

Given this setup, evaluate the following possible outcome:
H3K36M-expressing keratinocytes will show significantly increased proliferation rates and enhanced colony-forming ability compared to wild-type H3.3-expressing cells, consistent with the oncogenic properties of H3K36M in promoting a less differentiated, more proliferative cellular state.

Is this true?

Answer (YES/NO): NO